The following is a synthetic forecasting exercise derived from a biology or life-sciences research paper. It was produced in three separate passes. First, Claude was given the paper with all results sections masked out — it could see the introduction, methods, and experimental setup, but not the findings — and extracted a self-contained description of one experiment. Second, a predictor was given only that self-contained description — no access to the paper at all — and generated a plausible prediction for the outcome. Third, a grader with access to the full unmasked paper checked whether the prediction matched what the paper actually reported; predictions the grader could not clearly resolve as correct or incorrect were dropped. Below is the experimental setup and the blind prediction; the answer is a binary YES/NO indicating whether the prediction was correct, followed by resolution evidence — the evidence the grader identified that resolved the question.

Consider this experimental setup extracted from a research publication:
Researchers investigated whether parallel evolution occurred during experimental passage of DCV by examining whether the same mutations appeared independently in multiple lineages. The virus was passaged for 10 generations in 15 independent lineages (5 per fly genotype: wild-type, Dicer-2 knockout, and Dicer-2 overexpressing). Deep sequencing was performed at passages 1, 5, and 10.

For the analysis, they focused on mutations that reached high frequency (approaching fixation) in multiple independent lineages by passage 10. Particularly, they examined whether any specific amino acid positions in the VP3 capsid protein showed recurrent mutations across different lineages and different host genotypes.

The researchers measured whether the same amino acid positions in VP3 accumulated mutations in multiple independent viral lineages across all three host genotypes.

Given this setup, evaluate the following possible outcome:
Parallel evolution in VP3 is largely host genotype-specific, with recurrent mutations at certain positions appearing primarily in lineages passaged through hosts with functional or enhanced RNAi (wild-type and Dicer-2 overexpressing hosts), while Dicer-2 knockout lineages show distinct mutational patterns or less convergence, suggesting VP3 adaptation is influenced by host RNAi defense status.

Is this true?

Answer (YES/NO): NO